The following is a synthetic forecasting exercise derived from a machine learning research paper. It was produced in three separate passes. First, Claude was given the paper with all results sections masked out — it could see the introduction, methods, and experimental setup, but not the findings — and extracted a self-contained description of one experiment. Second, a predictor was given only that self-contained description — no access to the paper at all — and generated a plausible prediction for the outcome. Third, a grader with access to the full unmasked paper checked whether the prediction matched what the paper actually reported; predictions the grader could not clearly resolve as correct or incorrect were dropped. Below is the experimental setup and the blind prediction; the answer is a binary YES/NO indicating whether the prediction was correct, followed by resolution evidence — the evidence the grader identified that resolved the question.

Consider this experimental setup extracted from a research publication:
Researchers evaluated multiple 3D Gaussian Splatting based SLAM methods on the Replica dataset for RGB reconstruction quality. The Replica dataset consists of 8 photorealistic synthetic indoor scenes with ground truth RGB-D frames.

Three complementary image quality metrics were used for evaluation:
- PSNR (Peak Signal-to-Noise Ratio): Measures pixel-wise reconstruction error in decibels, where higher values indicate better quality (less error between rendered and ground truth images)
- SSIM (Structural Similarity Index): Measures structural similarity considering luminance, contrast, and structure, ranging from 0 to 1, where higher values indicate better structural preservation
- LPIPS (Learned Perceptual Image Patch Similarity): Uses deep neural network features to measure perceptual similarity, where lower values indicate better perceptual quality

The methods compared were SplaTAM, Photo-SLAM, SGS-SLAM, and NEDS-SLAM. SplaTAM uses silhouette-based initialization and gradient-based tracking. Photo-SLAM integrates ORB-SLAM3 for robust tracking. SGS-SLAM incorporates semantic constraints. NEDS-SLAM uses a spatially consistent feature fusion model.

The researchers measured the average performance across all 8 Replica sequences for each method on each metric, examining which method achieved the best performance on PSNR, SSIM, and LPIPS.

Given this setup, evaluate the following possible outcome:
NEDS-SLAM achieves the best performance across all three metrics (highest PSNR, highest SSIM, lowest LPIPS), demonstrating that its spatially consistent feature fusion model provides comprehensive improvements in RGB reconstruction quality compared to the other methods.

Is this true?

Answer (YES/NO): NO